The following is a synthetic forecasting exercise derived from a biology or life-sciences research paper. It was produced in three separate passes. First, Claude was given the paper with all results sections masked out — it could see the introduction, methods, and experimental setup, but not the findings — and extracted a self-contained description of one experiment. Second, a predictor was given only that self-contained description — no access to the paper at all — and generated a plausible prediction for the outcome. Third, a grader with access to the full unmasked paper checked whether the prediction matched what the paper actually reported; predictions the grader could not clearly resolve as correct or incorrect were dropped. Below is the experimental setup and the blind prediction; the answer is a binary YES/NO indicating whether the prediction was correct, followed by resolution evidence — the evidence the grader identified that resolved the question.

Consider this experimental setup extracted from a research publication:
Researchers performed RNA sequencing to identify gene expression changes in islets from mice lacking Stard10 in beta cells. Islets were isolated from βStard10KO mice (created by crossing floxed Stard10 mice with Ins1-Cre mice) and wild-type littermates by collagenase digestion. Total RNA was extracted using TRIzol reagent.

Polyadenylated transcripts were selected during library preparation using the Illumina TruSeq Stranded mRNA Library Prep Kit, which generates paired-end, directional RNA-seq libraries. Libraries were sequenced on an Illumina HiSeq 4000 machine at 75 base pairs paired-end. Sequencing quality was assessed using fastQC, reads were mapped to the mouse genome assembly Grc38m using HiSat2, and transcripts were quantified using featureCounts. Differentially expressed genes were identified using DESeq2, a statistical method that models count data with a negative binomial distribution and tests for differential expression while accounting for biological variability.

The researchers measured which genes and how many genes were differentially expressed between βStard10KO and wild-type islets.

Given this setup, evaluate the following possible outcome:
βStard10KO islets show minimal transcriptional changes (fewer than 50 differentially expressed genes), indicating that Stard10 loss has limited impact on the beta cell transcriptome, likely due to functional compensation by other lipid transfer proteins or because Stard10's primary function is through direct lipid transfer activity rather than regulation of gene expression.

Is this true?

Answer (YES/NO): NO